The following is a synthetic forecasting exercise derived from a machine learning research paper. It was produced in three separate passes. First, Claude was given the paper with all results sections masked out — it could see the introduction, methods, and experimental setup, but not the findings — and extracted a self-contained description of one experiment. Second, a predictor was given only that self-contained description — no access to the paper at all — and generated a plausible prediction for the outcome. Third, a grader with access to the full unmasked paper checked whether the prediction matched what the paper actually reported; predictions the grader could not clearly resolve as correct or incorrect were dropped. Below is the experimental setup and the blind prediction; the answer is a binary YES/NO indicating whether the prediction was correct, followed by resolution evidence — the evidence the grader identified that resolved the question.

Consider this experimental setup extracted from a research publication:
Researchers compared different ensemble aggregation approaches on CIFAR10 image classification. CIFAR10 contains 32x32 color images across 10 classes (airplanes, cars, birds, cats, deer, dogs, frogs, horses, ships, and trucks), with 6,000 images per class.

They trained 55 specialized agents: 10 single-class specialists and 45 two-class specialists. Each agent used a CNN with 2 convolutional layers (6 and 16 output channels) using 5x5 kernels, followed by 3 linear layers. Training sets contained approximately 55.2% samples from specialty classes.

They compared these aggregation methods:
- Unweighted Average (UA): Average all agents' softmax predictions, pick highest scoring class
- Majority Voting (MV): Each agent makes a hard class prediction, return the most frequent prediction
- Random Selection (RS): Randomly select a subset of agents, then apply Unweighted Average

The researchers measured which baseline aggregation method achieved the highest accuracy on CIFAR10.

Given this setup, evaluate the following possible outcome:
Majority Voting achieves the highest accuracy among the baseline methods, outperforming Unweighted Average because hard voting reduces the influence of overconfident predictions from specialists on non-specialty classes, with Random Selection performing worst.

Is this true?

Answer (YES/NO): NO